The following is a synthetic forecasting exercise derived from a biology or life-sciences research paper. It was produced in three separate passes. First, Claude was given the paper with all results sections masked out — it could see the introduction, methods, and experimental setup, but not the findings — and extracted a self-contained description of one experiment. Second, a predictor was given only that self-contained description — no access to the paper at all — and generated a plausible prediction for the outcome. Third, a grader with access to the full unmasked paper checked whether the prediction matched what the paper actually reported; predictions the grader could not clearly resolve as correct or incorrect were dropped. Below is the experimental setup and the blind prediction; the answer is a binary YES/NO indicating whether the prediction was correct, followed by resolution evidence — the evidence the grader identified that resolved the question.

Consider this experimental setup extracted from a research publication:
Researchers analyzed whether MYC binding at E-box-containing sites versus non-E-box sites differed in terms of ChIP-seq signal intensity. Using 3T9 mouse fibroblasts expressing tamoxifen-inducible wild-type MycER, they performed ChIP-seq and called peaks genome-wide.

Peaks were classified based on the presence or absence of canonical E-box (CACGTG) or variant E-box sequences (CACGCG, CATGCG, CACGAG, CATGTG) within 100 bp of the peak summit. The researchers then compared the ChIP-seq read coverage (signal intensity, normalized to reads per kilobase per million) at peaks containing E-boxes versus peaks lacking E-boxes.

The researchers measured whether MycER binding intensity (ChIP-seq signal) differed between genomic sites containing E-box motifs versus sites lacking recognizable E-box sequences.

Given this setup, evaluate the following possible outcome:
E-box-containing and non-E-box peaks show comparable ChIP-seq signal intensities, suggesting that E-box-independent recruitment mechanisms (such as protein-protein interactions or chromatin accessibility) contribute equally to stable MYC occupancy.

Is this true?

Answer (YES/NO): NO